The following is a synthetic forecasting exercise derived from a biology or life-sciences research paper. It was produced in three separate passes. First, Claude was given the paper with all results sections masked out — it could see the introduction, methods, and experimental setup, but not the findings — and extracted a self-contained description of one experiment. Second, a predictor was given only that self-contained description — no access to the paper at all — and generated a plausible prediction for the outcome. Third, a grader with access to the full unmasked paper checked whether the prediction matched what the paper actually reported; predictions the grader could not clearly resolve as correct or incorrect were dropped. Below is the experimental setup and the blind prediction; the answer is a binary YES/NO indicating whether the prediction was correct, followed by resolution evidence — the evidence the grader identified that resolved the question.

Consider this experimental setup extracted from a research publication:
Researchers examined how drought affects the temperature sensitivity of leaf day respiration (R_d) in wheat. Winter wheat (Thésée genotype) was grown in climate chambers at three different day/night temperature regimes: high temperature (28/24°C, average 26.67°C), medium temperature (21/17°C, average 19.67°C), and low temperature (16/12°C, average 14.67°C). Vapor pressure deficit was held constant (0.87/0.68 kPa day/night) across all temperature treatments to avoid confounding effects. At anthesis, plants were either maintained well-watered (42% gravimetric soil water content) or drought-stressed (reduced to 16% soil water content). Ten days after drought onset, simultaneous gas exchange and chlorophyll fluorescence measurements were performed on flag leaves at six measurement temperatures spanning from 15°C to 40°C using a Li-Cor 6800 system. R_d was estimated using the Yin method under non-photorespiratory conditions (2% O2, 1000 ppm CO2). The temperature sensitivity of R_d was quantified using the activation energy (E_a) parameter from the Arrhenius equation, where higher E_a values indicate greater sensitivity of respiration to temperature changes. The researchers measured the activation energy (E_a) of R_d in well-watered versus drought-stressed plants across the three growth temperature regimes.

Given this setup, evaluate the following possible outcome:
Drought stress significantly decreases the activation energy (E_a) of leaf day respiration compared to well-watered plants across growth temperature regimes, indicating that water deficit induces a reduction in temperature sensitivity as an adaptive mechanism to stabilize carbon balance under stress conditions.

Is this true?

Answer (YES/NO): YES